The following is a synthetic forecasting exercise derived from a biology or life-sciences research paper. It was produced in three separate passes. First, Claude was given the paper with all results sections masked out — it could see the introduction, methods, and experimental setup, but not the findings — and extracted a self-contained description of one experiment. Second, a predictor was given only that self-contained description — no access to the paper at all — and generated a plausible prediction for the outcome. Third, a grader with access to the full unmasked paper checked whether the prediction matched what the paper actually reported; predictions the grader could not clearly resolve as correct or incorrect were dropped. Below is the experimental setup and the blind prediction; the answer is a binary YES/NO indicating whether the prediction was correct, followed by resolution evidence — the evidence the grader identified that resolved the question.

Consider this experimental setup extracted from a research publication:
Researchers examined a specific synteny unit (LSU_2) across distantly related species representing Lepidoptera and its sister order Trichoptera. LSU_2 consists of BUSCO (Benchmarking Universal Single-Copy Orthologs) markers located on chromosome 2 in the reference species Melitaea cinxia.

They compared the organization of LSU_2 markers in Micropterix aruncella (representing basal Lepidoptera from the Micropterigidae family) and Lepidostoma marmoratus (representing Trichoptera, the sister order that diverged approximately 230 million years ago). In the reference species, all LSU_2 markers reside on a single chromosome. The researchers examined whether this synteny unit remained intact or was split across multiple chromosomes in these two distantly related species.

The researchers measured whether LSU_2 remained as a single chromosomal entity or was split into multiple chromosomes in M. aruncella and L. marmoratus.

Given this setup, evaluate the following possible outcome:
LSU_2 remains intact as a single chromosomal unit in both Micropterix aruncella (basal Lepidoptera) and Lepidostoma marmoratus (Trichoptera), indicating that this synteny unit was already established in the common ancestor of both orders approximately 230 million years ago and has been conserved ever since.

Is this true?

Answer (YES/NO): NO